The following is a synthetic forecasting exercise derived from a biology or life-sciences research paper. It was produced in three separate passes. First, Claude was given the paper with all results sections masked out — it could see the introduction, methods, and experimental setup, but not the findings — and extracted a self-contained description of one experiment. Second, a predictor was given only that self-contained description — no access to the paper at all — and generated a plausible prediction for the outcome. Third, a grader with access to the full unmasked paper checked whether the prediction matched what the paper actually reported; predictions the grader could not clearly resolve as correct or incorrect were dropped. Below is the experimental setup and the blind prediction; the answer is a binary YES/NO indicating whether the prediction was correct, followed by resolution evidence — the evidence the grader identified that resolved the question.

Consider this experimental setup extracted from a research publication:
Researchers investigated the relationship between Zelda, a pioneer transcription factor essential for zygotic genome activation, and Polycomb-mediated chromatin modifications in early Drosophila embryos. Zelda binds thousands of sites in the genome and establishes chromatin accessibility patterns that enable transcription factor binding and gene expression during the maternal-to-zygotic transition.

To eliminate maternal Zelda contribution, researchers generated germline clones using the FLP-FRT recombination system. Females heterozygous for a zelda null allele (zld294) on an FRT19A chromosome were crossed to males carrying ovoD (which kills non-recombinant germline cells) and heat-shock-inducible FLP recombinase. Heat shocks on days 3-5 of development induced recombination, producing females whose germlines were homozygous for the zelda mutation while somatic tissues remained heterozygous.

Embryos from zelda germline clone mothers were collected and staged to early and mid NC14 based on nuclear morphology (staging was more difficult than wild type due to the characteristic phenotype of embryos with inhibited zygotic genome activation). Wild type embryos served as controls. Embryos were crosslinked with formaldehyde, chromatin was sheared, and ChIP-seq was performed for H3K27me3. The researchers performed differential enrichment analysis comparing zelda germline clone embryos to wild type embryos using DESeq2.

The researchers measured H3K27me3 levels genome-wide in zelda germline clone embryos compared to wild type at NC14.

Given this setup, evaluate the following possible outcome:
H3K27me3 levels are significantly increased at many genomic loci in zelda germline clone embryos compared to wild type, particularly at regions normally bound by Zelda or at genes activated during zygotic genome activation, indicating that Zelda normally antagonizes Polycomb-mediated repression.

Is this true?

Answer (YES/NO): NO